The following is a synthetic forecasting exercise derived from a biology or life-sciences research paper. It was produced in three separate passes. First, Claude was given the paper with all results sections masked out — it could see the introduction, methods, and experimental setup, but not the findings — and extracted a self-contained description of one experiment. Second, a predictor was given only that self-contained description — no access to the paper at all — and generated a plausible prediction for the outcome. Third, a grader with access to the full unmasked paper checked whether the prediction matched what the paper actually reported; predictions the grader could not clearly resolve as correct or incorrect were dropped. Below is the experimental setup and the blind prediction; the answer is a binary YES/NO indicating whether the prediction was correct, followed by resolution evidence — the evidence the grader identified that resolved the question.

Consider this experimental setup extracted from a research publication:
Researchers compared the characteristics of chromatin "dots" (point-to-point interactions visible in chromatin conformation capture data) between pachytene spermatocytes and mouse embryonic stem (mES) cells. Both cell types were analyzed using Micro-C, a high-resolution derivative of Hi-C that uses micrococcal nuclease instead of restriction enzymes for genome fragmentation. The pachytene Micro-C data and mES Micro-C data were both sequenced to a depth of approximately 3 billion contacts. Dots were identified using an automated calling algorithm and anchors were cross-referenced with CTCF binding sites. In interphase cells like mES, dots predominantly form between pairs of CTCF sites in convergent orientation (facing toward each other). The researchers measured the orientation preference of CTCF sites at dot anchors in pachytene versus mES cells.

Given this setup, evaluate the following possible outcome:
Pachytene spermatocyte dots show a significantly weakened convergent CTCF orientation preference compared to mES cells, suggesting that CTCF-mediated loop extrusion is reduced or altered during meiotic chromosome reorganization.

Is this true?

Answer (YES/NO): YES